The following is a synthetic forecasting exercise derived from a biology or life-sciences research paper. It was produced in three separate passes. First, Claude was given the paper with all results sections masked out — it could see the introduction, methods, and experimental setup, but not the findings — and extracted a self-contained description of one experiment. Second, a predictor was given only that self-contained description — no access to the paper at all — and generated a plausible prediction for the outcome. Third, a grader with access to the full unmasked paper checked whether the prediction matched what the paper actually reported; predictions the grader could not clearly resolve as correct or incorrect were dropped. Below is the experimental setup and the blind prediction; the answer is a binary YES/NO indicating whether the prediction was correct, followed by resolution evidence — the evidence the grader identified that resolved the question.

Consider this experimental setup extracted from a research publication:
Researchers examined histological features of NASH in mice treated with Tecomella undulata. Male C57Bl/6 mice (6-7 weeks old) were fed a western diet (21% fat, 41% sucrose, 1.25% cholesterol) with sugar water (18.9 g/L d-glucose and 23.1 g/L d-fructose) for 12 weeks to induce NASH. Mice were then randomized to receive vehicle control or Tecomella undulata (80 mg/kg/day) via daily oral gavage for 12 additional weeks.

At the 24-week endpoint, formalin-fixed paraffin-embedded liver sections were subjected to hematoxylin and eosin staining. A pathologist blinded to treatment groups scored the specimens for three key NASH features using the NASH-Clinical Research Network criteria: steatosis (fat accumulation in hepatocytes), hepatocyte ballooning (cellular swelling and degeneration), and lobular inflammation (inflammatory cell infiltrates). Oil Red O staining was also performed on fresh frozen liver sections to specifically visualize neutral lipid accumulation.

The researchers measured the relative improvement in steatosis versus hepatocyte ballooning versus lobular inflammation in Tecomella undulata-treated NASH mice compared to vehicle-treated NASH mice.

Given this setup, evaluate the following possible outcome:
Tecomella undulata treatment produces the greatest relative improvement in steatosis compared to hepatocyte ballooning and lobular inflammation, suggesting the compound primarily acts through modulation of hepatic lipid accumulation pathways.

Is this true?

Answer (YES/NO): YES